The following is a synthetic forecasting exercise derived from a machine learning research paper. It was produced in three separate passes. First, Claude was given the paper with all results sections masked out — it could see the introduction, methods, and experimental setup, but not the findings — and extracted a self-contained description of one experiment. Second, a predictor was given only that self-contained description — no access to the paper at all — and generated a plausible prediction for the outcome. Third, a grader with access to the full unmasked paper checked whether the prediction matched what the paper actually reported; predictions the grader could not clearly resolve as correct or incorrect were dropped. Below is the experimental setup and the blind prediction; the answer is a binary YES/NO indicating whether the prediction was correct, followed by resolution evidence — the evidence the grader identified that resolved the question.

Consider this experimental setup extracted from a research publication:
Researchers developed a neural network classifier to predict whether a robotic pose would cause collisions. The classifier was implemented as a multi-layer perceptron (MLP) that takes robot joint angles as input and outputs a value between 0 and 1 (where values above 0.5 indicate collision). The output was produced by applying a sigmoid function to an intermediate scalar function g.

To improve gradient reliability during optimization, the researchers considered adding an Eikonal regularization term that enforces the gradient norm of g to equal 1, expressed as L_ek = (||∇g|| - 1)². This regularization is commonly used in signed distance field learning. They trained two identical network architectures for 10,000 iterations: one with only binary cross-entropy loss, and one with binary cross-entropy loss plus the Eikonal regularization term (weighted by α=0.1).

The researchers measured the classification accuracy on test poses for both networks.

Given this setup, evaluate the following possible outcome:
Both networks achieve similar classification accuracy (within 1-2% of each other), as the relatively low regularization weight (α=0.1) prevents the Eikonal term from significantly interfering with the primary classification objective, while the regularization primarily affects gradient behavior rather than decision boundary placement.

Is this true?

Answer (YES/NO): YES